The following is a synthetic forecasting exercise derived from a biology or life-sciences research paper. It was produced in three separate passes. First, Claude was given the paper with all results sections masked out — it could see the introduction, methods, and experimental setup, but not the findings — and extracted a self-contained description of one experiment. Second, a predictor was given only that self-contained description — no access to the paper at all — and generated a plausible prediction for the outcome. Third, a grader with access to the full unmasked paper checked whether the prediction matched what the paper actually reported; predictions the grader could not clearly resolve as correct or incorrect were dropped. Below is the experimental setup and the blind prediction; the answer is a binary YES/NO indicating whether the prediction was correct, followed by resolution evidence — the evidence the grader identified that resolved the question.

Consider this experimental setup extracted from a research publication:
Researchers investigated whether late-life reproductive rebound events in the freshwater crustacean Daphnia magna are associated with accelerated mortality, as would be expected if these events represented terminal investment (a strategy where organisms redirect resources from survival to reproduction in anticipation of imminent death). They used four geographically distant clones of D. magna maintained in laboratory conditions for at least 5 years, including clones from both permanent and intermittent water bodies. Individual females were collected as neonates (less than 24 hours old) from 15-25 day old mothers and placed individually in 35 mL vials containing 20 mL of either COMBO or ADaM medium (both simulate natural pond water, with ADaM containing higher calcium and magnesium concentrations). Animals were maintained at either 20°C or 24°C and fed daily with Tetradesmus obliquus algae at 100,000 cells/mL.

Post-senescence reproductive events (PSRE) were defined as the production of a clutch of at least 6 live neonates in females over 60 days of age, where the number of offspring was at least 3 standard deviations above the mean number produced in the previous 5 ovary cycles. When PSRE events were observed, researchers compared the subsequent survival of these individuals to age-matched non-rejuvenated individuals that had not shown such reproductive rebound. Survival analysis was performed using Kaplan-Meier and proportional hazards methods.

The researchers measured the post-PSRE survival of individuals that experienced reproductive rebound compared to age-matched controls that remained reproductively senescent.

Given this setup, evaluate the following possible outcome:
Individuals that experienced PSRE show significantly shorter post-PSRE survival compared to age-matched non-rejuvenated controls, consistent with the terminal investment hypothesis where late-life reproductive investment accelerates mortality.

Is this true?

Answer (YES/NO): NO